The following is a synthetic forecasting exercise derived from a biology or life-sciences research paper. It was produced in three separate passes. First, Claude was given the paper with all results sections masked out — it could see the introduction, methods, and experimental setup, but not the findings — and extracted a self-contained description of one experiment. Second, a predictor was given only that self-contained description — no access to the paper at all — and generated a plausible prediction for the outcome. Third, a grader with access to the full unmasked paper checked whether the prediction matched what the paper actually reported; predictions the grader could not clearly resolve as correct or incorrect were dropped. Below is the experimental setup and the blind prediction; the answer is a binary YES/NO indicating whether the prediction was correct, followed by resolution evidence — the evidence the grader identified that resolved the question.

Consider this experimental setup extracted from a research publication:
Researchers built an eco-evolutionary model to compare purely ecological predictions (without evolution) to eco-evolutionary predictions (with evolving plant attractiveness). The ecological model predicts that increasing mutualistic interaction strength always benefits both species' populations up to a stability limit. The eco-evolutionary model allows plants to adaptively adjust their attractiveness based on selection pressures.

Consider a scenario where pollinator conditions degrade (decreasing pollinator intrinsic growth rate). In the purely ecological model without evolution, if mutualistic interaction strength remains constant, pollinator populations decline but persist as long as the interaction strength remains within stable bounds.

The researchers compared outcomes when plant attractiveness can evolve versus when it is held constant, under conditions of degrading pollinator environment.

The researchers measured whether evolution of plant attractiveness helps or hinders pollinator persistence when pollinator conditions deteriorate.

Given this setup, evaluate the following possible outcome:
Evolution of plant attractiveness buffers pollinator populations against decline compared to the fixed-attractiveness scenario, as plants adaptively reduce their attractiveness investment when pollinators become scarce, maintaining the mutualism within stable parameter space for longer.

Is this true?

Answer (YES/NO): NO